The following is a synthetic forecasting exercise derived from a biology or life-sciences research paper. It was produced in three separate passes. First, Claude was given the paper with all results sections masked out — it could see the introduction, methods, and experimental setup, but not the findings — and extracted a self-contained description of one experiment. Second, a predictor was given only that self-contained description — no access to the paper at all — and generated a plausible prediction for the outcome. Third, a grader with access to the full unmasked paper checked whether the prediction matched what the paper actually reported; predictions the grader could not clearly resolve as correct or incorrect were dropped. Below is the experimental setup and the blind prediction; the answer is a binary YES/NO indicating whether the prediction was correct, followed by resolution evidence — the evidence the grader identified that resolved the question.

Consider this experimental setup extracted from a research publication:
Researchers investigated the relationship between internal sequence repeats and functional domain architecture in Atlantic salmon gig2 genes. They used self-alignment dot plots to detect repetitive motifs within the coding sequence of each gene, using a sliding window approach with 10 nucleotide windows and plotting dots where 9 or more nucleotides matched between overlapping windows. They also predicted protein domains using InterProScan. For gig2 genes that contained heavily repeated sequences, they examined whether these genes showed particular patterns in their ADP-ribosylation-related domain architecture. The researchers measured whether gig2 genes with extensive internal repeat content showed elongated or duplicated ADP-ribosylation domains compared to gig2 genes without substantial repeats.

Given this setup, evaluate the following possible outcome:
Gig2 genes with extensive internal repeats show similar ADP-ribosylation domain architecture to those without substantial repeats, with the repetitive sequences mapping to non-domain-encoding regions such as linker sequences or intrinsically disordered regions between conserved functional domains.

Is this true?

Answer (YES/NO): NO